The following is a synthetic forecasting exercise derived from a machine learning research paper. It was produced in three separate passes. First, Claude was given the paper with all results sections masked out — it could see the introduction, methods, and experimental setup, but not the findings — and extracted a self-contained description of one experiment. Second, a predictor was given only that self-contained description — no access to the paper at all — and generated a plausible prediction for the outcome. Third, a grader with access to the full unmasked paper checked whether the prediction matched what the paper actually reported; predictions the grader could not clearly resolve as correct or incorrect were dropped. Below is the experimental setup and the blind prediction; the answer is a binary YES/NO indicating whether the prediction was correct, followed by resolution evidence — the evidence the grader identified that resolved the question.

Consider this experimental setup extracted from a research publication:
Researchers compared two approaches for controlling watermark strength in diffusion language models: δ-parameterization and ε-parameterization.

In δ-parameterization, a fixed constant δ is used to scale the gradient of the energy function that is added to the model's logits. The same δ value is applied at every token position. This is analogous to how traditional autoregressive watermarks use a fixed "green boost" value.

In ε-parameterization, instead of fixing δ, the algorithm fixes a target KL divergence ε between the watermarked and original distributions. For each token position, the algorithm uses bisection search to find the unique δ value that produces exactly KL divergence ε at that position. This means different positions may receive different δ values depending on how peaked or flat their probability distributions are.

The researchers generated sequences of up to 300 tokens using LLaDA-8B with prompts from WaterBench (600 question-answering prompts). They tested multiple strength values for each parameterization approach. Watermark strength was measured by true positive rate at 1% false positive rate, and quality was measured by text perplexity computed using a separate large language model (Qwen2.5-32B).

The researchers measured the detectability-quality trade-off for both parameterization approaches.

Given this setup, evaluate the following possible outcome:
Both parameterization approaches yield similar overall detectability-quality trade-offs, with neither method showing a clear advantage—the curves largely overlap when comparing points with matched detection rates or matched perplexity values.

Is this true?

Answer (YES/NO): NO